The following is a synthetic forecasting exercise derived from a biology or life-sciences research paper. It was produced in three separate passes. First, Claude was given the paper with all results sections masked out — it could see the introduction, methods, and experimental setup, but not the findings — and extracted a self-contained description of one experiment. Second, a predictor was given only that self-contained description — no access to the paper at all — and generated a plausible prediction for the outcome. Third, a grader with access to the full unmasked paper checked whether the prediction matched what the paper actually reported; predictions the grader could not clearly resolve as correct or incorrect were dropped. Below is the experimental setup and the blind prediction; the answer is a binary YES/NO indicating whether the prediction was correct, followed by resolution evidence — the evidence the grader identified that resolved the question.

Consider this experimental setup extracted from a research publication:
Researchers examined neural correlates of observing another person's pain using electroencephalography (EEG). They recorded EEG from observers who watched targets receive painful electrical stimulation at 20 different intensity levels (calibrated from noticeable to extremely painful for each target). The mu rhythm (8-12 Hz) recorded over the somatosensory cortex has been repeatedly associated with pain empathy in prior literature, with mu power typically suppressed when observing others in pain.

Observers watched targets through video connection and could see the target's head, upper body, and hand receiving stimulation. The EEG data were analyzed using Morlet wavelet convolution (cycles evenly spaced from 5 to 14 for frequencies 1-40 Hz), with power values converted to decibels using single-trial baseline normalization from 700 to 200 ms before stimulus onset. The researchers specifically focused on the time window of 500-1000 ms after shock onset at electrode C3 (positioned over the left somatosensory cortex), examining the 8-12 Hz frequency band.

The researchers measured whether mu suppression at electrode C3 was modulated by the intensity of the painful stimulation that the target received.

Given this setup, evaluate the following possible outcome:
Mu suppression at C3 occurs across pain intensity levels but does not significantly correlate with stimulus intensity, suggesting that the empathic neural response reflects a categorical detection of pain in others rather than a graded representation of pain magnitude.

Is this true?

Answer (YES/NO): NO